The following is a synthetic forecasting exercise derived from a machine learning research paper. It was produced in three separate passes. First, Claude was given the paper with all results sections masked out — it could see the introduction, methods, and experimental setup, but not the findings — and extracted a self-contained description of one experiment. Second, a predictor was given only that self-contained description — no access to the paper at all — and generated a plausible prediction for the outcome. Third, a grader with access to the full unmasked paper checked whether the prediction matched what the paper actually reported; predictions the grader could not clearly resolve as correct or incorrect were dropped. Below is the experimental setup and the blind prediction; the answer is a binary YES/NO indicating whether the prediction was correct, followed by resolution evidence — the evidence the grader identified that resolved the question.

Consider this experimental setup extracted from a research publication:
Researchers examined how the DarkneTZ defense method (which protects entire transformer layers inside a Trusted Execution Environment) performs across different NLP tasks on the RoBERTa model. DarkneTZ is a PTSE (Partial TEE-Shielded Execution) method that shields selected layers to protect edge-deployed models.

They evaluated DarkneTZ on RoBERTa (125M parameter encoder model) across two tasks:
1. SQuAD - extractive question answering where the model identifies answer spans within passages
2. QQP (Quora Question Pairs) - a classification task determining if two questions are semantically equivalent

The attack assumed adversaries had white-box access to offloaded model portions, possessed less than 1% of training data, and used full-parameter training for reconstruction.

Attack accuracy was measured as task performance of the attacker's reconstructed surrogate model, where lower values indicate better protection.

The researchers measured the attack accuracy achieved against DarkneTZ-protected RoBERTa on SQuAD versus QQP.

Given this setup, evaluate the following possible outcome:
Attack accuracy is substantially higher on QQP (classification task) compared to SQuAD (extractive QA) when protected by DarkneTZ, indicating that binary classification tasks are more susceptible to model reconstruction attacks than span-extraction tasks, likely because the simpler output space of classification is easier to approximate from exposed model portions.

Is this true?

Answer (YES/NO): YES